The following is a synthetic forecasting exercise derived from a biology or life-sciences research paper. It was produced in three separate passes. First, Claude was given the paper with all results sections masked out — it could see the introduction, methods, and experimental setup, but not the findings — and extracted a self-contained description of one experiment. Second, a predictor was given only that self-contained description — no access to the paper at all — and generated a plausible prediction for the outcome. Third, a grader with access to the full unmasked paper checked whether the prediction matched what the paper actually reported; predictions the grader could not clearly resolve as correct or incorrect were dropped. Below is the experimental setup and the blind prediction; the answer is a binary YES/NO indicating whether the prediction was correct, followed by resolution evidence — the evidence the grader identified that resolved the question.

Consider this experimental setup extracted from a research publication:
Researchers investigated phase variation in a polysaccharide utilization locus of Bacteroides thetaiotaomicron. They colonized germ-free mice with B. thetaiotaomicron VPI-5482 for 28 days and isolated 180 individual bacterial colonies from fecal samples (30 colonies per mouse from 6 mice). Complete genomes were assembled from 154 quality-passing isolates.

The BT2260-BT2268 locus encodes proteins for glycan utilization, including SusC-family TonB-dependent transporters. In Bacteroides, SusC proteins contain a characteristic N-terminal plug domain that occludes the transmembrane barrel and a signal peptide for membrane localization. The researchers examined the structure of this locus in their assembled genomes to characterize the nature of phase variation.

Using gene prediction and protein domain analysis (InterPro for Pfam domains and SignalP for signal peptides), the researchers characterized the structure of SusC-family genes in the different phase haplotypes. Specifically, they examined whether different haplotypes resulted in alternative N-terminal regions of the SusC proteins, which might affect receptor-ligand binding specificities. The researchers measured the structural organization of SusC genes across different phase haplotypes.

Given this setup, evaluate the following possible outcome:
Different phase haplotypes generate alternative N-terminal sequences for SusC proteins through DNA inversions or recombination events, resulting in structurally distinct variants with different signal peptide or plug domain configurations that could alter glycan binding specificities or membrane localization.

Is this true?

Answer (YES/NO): YES